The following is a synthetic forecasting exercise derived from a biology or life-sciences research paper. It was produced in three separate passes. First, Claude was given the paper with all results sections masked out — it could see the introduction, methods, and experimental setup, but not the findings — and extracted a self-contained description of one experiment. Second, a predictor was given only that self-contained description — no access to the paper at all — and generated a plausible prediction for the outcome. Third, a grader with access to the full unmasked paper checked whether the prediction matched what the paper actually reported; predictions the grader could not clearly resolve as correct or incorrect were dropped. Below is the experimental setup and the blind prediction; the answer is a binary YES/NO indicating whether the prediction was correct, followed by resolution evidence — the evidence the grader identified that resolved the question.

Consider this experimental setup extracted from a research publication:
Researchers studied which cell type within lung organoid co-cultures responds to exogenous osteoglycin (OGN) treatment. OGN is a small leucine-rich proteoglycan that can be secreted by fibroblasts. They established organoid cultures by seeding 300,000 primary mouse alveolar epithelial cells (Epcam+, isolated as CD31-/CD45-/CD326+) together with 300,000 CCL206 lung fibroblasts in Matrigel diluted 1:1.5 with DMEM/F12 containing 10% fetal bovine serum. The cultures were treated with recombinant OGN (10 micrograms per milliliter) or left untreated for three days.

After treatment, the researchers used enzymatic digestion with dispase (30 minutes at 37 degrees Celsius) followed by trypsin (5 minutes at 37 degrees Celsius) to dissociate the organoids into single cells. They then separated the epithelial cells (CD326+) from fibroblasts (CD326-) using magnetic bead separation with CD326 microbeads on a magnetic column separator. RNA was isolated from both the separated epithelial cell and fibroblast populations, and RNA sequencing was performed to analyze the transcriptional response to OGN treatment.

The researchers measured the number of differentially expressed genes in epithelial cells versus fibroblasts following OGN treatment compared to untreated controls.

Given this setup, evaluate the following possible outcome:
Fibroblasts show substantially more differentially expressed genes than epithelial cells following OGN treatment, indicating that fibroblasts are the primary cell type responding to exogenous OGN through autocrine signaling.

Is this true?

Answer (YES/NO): NO